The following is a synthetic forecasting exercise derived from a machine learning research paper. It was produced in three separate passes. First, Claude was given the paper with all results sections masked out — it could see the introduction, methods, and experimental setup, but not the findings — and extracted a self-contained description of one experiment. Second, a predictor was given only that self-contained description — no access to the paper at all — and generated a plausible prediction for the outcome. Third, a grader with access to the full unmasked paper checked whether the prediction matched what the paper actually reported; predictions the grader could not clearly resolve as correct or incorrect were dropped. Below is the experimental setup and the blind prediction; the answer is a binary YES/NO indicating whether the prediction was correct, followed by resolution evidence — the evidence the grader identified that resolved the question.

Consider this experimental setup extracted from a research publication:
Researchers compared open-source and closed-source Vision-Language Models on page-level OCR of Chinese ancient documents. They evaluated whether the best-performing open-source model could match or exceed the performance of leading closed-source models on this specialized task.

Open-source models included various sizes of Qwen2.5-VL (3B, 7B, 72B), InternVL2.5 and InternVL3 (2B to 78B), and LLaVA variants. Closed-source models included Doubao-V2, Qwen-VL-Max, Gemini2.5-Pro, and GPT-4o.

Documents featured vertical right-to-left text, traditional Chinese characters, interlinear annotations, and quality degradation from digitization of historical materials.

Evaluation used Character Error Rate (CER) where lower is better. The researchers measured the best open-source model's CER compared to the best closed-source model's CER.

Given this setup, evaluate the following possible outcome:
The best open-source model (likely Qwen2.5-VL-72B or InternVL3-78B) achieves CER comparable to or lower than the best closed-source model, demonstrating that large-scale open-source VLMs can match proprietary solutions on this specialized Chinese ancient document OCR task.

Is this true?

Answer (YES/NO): NO